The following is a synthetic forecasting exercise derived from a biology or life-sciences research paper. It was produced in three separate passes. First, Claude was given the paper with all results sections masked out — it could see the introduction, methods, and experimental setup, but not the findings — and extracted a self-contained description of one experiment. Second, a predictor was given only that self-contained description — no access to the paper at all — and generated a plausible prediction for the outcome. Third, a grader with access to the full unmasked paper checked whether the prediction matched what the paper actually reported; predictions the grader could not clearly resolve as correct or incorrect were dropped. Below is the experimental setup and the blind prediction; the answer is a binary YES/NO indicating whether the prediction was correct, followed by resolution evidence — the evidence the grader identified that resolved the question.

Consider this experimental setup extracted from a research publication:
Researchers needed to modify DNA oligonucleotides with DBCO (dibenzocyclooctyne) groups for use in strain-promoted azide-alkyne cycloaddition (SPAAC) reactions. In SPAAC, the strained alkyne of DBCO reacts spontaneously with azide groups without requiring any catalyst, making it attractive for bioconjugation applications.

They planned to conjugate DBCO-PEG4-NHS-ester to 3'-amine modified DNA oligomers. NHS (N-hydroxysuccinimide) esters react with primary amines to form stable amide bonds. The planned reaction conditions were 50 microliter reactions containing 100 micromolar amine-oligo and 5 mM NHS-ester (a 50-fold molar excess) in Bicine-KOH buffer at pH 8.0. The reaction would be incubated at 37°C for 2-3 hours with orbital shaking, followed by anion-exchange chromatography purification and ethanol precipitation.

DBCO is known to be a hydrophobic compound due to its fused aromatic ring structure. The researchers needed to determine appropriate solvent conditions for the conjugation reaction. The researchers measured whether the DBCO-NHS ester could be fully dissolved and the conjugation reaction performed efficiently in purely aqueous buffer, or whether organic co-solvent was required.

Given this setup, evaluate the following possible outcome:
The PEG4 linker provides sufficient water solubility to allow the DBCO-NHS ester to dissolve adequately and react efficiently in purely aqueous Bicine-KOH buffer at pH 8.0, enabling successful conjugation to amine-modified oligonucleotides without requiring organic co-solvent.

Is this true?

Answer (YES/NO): NO